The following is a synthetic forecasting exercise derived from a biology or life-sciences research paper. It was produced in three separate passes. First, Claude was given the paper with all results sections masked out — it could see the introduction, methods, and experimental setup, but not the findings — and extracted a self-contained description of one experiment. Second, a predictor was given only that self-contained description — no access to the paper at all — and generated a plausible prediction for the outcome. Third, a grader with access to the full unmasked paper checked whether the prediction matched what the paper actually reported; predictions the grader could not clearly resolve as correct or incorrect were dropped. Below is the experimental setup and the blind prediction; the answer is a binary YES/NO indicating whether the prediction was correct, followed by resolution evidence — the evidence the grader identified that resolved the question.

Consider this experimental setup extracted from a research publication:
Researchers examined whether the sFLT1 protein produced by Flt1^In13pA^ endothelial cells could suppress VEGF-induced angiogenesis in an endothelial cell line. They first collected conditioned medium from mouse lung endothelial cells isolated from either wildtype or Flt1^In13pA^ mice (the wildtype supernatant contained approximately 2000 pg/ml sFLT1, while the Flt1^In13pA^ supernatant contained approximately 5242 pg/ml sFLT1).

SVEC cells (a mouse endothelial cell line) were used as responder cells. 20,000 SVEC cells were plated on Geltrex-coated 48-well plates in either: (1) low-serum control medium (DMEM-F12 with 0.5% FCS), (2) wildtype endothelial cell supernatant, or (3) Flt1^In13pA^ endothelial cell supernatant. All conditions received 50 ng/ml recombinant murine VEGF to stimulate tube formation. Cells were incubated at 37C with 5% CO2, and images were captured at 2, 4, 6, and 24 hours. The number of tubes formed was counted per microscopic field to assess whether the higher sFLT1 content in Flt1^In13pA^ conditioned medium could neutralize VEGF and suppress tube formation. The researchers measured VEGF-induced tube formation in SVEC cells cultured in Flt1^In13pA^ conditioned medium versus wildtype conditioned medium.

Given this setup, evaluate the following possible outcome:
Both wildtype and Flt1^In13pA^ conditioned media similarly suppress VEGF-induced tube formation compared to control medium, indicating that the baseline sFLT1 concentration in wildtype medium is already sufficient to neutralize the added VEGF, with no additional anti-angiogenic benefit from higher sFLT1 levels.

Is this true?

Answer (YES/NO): NO